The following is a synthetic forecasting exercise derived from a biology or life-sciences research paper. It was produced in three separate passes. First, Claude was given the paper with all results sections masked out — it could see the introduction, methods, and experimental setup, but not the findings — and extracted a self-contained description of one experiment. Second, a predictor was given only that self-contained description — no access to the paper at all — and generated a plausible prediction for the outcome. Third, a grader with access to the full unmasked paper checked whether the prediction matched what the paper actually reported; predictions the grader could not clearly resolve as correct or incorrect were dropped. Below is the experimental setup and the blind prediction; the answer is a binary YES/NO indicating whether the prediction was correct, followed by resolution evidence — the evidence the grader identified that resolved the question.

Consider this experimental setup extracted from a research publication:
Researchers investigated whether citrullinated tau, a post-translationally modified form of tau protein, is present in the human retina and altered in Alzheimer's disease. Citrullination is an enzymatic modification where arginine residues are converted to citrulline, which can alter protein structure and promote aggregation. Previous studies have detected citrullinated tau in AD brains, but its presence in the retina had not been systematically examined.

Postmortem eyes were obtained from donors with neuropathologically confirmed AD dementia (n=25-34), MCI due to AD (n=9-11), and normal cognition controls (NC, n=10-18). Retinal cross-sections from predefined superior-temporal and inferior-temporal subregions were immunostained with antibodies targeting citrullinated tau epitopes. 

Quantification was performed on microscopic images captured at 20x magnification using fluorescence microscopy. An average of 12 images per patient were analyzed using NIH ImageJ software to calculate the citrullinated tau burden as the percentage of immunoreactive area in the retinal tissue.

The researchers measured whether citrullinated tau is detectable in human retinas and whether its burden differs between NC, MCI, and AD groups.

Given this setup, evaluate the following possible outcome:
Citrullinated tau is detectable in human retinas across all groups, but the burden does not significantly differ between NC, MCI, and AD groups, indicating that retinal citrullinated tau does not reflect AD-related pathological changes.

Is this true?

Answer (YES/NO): NO